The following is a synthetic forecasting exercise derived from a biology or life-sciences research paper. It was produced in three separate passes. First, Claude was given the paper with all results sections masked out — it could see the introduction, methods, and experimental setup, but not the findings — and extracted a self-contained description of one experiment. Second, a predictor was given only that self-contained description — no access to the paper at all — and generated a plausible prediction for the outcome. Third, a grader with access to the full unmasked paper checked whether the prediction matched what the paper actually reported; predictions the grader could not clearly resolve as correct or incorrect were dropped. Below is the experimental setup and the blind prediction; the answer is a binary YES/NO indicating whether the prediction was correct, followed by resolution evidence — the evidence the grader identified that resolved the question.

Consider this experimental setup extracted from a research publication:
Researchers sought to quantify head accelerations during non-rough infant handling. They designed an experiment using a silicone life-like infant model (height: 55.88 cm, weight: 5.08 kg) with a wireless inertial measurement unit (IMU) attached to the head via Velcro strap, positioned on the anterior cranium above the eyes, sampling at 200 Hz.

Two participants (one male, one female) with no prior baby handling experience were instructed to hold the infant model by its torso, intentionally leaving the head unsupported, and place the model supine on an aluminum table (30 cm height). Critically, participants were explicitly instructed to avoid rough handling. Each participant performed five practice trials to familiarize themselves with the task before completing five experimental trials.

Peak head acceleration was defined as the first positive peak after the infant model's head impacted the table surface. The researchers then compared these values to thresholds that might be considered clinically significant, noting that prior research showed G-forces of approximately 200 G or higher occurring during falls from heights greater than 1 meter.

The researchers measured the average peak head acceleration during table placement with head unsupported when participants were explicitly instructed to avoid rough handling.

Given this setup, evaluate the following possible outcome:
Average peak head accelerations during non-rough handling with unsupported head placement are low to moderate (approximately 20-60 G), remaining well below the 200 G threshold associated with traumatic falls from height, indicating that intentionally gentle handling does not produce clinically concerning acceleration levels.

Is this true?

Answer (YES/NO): NO